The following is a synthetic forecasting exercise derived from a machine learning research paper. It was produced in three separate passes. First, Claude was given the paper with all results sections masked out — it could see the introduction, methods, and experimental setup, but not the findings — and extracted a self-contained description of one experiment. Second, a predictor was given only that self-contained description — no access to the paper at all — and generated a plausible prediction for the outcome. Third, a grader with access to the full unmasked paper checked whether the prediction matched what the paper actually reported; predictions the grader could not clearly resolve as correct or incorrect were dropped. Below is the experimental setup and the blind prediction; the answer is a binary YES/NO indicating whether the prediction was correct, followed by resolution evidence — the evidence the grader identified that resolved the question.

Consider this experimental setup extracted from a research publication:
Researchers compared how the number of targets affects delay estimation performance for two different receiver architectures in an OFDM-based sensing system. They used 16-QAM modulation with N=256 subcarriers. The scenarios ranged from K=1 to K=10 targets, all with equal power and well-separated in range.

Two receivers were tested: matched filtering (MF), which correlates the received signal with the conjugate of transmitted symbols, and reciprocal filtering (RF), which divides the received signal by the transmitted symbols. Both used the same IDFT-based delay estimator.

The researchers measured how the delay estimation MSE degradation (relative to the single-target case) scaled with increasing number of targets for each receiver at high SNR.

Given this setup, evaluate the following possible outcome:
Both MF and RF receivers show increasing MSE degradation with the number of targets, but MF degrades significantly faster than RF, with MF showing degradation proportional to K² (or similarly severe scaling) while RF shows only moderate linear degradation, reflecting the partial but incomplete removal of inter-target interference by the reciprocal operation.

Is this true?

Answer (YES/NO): NO